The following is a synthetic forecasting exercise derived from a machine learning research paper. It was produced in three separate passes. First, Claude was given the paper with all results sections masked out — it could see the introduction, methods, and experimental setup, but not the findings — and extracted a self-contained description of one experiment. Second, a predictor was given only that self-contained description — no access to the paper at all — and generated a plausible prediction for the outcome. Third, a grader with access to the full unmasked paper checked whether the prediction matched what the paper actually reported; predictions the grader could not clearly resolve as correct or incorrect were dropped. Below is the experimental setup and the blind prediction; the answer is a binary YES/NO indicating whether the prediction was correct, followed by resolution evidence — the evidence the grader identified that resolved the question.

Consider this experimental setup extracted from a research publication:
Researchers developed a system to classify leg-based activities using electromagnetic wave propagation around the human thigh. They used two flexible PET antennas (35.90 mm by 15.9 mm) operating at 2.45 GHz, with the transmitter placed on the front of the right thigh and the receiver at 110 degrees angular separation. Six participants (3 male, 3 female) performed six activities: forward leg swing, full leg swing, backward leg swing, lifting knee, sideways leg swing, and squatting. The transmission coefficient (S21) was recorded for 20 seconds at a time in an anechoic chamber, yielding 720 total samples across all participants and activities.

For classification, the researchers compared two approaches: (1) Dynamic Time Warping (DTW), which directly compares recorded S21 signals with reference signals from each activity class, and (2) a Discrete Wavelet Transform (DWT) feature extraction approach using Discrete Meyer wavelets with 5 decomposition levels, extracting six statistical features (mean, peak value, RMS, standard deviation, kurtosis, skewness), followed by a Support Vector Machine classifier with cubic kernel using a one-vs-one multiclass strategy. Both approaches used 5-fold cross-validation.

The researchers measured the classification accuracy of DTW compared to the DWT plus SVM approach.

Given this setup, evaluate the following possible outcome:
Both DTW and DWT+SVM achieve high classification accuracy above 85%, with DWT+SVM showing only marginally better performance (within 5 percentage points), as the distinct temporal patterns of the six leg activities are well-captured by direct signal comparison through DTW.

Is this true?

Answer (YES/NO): NO